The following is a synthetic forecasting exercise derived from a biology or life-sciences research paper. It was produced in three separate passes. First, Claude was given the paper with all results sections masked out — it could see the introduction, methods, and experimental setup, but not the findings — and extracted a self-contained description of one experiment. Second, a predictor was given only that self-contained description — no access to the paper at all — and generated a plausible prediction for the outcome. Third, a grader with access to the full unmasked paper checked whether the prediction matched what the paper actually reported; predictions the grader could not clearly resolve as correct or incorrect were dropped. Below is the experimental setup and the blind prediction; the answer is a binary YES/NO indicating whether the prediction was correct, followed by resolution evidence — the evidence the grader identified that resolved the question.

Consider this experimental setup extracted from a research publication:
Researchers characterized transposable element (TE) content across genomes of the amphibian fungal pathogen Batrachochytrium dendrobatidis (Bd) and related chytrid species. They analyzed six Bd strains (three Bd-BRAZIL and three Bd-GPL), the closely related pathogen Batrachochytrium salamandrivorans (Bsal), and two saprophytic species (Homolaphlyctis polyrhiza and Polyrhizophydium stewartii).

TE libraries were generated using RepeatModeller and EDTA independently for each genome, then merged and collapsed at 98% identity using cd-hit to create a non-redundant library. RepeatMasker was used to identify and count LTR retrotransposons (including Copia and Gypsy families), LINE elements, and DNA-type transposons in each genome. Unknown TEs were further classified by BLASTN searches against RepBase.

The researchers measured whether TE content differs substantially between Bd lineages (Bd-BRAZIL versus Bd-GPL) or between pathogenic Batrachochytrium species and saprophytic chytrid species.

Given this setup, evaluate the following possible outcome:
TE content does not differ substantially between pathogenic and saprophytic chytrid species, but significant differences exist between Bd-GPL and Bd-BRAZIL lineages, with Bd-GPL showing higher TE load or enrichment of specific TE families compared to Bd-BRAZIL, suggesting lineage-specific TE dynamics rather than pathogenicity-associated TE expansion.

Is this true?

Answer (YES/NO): NO